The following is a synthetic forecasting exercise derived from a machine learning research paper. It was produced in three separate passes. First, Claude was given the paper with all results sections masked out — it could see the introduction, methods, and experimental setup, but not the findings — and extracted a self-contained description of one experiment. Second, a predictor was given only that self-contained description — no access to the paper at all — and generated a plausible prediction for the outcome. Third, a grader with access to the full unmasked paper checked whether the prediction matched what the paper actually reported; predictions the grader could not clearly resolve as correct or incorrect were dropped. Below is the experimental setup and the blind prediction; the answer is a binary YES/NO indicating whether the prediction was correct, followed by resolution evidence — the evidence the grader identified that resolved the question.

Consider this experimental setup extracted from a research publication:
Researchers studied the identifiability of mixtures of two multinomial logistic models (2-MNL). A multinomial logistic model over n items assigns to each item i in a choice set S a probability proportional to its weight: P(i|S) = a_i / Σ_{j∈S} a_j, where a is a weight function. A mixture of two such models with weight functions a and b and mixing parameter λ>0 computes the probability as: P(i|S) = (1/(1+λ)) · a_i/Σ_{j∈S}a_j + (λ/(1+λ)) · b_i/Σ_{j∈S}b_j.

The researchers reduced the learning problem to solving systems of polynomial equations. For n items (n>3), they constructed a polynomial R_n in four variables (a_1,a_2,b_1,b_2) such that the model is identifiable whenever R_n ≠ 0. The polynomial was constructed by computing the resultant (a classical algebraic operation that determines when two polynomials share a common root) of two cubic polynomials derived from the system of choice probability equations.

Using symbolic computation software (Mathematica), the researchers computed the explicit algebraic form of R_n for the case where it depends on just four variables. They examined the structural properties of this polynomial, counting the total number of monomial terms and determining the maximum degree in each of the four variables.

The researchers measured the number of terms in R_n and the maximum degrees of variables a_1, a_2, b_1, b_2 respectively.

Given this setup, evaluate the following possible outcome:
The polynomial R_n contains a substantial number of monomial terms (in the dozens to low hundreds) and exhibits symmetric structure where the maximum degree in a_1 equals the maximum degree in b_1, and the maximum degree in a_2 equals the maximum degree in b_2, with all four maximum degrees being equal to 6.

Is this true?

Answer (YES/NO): NO